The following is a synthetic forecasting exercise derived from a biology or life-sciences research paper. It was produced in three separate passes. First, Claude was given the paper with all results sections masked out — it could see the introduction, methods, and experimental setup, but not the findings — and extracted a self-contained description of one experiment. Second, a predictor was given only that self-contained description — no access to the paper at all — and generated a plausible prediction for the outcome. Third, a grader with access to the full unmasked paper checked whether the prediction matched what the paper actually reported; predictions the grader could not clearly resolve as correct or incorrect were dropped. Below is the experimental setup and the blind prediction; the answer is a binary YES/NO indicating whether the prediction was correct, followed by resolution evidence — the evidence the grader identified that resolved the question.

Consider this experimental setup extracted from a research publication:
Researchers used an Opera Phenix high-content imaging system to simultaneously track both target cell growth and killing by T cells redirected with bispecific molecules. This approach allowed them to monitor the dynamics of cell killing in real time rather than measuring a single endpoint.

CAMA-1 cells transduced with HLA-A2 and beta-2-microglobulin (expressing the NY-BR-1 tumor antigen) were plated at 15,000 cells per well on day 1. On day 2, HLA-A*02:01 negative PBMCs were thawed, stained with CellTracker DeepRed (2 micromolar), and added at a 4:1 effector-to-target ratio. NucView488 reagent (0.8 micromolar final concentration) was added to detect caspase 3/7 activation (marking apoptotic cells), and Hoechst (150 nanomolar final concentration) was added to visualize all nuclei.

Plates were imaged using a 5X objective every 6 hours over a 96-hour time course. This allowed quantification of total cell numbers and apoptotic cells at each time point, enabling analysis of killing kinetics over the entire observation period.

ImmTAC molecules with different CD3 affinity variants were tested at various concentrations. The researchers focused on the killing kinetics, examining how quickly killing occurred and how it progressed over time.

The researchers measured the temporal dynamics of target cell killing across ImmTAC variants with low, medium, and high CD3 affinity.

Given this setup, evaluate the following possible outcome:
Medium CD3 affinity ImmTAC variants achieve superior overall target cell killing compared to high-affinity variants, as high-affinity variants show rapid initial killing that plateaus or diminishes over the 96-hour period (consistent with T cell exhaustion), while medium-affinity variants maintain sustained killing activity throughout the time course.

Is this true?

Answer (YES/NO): NO